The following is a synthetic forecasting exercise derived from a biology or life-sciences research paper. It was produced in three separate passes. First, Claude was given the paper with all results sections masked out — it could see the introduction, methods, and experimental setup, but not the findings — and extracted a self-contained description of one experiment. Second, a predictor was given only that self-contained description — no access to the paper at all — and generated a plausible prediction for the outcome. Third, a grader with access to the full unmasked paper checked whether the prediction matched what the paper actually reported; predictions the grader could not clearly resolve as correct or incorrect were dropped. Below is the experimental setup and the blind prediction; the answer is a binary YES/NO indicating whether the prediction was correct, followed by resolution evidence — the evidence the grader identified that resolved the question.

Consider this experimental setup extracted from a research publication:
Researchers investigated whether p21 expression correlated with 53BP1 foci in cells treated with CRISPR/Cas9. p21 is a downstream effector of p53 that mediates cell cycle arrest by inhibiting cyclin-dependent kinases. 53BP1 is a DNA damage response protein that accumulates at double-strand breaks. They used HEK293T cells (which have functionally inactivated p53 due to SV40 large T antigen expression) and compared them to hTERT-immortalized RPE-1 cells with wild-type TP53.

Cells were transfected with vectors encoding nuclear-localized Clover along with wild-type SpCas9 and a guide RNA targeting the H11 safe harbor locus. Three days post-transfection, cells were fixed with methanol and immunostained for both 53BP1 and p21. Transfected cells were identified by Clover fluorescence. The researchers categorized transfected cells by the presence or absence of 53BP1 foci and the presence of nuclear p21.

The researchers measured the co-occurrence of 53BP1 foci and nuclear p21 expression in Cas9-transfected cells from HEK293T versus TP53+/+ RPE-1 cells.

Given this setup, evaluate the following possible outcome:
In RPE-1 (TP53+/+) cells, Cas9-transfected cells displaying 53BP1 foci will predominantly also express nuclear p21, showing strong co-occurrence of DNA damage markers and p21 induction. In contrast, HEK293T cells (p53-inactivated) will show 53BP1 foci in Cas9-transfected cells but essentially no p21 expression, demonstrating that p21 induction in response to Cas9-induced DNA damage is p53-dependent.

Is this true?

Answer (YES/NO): NO